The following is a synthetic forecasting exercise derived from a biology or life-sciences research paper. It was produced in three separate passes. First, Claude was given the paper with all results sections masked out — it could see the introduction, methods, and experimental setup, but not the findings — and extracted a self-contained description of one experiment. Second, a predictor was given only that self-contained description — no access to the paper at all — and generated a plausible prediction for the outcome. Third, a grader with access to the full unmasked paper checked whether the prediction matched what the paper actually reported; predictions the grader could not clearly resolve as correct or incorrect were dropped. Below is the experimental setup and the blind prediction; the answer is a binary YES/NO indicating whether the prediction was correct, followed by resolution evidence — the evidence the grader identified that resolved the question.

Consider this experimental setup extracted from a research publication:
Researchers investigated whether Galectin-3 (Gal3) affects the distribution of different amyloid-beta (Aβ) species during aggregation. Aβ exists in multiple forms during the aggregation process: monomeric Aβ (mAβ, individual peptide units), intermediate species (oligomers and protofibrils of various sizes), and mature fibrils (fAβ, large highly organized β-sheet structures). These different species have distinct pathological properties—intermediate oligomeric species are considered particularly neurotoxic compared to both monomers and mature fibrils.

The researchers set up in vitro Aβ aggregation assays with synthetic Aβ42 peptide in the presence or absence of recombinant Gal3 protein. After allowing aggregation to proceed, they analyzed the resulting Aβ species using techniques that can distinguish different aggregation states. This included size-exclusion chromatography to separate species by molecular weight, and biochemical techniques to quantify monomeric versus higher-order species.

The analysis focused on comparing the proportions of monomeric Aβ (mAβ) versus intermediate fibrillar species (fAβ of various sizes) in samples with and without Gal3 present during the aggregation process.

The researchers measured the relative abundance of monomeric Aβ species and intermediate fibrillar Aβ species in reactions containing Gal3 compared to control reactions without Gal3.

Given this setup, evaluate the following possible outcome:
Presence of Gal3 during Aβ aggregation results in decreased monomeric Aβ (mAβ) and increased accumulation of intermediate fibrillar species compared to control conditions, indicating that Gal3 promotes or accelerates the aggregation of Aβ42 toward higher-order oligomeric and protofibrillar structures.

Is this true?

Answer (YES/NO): NO